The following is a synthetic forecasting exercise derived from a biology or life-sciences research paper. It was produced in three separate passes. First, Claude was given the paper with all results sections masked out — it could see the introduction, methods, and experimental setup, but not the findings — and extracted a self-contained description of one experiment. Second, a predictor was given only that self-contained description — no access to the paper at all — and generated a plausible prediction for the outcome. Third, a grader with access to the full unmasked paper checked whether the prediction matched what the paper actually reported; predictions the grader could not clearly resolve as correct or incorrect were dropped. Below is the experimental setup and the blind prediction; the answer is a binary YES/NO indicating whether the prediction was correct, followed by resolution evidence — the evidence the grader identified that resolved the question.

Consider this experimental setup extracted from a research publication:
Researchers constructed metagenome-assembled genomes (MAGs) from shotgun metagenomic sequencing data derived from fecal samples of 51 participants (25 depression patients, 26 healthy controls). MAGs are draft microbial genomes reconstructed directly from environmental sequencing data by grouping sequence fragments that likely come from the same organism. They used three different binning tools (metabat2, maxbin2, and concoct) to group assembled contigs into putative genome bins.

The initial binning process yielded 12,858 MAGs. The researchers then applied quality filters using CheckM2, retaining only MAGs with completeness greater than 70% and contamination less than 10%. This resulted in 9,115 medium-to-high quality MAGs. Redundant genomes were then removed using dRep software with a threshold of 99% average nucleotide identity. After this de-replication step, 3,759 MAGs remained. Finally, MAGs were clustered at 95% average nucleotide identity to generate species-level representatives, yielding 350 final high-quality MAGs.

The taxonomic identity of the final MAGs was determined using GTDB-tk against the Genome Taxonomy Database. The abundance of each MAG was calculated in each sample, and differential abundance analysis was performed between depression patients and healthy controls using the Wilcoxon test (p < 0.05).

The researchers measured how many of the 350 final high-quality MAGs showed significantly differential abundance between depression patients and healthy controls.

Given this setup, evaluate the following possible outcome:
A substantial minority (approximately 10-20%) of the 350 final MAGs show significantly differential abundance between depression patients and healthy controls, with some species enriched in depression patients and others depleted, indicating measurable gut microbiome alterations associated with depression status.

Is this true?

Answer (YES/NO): YES